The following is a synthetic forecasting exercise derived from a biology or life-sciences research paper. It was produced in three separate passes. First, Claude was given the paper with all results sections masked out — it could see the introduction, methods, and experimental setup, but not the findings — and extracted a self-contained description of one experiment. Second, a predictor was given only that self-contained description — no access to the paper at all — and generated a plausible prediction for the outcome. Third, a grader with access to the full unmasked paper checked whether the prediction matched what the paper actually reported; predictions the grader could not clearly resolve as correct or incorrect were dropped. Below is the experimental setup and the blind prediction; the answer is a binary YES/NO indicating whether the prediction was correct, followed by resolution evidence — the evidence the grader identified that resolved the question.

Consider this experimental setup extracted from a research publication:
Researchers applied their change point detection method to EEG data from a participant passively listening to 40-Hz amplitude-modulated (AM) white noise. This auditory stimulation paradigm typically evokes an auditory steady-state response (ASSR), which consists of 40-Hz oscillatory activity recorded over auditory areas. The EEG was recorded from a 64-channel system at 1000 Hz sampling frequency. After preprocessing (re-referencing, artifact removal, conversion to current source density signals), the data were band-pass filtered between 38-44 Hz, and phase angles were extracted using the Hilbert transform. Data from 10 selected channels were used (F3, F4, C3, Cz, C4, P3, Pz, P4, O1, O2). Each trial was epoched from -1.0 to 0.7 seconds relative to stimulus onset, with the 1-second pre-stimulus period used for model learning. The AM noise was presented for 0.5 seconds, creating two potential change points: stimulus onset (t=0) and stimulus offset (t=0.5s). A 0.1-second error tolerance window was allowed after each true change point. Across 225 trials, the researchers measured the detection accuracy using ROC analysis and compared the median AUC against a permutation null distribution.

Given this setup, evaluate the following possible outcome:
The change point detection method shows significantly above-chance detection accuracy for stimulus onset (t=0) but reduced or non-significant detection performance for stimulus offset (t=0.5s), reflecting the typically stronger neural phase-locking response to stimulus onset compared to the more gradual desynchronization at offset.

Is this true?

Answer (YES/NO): NO